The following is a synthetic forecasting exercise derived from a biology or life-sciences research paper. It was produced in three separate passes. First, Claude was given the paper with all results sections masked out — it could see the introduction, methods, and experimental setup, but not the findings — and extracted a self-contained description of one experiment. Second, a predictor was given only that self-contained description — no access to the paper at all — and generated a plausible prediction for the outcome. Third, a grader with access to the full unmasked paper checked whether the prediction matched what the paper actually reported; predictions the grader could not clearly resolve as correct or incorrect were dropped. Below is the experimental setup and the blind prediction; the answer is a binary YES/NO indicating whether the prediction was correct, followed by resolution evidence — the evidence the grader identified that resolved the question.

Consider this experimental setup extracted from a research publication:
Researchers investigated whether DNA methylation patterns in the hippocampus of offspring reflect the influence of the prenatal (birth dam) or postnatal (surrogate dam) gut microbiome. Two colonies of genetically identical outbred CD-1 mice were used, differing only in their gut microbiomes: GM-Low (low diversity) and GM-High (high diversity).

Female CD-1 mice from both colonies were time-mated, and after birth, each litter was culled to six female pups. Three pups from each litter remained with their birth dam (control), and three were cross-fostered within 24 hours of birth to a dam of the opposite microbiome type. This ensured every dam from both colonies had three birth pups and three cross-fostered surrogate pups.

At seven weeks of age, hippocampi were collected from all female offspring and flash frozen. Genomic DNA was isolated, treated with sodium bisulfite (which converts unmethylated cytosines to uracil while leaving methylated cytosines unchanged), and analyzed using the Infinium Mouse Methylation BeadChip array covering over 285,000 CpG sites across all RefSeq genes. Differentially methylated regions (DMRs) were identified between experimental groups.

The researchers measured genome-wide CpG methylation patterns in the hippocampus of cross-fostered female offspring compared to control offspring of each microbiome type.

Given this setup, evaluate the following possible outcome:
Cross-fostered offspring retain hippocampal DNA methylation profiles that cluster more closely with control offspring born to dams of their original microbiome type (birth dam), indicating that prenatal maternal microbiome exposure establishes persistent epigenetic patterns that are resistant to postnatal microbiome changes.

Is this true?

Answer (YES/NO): YES